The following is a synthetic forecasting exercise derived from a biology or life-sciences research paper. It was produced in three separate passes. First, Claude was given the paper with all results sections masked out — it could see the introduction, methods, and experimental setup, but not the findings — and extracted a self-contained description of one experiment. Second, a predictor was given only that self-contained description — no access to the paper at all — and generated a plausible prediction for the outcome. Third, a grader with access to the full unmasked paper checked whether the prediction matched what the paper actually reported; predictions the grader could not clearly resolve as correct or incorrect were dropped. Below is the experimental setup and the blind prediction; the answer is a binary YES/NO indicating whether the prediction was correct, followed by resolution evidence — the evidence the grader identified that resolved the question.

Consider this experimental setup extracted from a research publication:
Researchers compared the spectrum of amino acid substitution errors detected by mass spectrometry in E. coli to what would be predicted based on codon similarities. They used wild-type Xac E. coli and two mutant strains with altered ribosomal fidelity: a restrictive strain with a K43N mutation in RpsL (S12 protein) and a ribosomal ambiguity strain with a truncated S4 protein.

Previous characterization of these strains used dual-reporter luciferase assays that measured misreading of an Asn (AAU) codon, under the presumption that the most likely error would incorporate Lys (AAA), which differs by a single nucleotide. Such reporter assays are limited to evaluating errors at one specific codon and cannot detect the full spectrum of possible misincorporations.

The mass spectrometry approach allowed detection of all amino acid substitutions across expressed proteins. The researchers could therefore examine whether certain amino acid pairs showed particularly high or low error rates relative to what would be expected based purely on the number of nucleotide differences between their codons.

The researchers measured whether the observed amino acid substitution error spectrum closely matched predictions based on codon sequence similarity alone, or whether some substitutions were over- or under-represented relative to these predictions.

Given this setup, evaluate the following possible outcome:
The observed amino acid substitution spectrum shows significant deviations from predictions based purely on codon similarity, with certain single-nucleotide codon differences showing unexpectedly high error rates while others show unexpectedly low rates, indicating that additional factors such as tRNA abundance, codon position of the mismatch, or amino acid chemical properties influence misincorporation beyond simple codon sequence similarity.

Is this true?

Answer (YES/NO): YES